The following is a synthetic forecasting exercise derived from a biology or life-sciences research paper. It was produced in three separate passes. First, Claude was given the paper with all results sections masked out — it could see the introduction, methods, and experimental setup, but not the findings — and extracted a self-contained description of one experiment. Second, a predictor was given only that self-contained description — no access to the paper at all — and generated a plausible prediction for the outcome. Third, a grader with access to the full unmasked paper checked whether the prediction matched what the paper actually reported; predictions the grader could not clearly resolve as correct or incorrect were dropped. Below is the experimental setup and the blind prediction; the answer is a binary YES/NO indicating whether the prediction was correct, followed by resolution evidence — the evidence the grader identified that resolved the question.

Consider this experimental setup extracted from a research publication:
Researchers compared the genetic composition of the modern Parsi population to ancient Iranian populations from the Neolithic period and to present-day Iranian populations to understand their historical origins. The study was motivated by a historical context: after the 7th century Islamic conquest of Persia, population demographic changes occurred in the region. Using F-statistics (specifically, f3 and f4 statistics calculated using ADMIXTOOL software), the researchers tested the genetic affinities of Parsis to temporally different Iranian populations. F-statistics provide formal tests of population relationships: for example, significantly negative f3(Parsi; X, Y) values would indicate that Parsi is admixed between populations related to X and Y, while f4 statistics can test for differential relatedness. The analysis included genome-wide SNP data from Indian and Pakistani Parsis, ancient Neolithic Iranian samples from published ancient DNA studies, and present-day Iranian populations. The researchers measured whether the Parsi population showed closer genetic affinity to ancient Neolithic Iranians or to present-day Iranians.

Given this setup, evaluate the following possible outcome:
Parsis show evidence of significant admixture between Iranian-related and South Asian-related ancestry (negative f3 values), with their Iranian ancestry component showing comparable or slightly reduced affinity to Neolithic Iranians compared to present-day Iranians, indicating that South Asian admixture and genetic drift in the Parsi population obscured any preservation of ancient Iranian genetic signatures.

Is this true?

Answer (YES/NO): NO